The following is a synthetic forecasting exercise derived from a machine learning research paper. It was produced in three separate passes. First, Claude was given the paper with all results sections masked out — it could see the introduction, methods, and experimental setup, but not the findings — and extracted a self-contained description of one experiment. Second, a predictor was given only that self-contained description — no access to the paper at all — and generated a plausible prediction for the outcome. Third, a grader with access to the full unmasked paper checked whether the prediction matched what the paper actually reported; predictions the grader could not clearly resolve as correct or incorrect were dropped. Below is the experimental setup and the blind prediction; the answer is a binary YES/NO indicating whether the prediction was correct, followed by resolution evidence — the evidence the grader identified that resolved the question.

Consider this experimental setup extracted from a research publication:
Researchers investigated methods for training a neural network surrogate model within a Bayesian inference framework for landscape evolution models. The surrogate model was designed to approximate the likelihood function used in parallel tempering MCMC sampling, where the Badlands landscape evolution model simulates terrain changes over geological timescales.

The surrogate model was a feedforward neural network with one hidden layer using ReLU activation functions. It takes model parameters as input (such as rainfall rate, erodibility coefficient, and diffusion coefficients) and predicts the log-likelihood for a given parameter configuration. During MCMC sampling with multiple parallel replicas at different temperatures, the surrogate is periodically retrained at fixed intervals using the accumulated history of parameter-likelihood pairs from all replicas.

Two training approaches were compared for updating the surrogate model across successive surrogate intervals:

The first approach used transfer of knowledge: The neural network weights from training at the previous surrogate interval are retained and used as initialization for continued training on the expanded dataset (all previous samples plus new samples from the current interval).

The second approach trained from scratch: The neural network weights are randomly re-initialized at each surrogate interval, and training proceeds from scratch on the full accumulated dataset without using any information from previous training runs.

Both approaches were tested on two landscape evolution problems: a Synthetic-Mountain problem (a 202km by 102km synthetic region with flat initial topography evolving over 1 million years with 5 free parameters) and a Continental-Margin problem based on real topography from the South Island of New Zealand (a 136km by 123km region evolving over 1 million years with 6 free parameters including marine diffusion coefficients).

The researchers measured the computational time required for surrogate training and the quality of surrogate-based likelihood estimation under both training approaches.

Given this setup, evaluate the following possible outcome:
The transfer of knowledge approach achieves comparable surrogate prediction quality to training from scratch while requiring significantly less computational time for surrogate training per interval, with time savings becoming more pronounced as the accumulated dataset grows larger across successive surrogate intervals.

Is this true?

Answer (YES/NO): NO